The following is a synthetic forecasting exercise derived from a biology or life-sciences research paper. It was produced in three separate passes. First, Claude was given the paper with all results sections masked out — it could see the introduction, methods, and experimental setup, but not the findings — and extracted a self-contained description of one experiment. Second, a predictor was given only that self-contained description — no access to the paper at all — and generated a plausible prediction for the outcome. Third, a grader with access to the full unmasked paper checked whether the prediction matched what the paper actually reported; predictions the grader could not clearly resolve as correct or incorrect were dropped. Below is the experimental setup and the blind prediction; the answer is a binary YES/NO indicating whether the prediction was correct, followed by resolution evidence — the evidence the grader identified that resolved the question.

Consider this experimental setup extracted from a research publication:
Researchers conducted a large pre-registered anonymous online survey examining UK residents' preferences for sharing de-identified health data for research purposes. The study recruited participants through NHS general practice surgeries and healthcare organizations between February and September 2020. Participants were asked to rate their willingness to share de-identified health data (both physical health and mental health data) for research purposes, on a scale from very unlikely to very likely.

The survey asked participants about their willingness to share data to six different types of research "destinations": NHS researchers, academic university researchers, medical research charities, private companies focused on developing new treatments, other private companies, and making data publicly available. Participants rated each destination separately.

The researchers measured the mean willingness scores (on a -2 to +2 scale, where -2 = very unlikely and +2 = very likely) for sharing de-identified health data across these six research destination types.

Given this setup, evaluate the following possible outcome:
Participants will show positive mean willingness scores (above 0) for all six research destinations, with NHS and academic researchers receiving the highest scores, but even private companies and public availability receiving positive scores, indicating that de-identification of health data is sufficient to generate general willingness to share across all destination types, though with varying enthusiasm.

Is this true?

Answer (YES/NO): NO